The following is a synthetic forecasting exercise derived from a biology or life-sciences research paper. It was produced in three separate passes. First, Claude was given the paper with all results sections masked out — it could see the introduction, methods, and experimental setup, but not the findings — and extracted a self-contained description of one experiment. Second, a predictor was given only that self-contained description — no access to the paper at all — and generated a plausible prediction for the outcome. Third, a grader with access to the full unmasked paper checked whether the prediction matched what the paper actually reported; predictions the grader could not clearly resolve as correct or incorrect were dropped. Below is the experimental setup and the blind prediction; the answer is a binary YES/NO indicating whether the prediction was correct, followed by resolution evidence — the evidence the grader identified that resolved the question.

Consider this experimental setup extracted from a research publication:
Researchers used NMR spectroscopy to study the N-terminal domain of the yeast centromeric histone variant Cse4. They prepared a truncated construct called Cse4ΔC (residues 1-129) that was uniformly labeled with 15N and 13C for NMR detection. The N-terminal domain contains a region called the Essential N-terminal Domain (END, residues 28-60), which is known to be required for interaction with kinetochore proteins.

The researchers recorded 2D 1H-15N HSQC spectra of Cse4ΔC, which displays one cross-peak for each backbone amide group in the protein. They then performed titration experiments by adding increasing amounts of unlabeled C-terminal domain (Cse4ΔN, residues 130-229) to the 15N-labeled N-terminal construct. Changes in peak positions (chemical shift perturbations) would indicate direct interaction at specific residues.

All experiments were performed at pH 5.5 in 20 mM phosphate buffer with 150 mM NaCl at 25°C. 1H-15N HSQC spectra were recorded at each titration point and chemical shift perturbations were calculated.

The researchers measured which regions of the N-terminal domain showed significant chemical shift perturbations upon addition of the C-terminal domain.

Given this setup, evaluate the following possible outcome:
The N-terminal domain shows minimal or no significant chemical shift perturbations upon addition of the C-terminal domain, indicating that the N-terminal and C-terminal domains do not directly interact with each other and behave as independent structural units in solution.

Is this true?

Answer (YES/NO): NO